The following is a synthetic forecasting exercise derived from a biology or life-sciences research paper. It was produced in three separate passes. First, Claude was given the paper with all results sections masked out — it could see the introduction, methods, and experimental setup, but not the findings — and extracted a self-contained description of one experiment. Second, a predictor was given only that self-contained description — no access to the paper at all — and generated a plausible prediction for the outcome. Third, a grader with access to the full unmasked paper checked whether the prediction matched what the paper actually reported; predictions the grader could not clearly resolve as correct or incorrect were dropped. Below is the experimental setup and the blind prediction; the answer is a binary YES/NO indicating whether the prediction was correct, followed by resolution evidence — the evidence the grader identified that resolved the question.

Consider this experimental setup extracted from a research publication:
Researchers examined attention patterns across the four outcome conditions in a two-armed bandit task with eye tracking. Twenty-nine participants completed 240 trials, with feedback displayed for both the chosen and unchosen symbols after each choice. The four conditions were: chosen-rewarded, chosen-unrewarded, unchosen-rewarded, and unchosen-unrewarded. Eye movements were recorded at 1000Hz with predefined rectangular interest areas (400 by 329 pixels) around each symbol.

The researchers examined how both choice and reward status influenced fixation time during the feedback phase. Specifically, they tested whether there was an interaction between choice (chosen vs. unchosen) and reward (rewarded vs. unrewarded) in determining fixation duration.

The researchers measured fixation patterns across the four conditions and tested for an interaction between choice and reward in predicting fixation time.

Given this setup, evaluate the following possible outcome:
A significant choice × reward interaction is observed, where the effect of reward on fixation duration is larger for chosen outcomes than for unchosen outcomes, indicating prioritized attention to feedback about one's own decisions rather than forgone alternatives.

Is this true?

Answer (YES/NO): NO